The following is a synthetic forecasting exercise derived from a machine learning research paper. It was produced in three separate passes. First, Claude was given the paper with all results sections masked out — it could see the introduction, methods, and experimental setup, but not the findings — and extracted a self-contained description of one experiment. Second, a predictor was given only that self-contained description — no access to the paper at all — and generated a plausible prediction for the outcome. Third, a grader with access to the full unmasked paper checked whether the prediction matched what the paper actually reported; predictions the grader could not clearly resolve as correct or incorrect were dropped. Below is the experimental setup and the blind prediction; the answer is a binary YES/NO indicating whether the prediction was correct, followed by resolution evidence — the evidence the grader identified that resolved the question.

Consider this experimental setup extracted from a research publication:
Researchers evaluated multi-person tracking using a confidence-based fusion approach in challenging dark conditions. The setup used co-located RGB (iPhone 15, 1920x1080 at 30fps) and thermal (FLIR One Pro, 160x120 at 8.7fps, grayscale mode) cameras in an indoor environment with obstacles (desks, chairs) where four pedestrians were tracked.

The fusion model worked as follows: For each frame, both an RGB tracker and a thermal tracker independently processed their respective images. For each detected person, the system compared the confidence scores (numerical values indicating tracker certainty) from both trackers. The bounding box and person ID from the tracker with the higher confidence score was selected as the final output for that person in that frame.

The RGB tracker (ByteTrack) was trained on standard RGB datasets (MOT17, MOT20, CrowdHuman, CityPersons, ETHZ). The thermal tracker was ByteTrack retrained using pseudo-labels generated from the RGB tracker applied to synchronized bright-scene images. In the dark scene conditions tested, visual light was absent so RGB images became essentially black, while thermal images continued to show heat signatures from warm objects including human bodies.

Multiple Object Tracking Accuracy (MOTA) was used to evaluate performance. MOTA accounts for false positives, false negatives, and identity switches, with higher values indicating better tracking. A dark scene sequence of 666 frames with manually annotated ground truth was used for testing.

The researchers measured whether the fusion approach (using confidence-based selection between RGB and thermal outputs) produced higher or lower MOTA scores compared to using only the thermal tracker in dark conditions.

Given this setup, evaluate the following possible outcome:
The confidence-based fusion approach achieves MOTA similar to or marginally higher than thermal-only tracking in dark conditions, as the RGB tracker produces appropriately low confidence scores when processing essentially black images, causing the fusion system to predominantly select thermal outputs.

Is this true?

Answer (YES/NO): NO